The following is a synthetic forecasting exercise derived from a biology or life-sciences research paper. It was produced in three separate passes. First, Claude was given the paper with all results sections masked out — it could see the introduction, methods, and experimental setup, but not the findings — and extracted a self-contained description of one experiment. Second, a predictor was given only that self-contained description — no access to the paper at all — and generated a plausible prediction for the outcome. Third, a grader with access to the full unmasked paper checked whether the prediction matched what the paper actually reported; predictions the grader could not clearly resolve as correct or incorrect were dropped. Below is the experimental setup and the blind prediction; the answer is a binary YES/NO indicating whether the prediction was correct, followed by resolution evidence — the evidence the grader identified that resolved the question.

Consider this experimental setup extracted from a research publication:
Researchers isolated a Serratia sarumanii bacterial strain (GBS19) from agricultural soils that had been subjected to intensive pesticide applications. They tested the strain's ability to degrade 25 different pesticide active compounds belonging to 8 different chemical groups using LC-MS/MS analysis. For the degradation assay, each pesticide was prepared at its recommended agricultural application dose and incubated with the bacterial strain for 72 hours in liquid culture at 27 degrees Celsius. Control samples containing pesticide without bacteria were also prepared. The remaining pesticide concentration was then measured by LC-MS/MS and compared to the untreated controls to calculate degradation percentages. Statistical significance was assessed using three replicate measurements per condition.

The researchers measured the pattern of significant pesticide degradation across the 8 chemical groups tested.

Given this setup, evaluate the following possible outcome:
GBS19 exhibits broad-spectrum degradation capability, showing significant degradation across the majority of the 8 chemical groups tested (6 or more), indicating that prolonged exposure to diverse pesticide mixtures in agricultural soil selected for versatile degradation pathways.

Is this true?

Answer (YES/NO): YES